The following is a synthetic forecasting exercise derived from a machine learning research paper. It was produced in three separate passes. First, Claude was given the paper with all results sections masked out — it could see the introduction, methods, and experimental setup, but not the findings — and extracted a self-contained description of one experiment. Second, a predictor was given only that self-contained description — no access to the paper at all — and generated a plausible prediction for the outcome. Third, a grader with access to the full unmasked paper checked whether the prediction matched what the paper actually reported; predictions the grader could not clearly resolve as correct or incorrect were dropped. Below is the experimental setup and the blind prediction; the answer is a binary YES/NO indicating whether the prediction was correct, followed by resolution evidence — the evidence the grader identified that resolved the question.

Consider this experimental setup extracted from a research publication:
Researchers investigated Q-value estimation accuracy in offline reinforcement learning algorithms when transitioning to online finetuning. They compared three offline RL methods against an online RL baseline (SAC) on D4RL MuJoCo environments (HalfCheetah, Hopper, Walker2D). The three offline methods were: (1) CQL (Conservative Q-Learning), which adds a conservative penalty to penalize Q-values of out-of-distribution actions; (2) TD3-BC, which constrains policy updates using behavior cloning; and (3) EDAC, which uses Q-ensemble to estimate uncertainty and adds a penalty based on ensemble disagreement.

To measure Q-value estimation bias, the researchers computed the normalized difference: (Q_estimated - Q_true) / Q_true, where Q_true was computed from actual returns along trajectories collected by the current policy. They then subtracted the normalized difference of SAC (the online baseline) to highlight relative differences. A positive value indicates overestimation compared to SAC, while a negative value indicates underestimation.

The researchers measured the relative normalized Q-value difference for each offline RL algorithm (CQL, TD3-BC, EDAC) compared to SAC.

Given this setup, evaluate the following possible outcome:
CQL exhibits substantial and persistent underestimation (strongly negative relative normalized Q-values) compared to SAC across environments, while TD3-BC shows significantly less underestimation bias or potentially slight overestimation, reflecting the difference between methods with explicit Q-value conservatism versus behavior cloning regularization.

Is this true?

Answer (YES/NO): NO